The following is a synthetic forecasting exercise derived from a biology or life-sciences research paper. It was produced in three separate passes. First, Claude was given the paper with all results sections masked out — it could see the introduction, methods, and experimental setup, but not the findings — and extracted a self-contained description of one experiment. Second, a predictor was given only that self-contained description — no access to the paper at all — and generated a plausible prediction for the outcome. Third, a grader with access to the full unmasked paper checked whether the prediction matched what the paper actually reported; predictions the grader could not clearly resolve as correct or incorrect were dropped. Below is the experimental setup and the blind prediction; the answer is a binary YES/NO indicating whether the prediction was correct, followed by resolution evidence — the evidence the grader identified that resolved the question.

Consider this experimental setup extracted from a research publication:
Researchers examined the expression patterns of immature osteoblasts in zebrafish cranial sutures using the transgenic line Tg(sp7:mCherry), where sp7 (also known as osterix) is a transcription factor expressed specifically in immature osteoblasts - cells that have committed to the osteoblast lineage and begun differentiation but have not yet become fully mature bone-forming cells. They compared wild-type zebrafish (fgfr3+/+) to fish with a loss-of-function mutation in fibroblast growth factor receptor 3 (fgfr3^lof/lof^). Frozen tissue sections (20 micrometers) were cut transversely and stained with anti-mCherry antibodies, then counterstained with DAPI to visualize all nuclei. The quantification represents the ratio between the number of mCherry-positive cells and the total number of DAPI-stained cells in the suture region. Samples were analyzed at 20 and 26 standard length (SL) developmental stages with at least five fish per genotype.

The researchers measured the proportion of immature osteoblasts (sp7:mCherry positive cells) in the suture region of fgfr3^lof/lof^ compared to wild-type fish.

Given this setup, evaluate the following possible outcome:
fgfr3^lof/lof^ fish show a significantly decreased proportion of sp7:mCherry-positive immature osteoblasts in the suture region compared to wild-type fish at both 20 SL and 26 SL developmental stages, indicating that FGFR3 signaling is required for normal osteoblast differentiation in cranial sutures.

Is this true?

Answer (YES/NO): NO